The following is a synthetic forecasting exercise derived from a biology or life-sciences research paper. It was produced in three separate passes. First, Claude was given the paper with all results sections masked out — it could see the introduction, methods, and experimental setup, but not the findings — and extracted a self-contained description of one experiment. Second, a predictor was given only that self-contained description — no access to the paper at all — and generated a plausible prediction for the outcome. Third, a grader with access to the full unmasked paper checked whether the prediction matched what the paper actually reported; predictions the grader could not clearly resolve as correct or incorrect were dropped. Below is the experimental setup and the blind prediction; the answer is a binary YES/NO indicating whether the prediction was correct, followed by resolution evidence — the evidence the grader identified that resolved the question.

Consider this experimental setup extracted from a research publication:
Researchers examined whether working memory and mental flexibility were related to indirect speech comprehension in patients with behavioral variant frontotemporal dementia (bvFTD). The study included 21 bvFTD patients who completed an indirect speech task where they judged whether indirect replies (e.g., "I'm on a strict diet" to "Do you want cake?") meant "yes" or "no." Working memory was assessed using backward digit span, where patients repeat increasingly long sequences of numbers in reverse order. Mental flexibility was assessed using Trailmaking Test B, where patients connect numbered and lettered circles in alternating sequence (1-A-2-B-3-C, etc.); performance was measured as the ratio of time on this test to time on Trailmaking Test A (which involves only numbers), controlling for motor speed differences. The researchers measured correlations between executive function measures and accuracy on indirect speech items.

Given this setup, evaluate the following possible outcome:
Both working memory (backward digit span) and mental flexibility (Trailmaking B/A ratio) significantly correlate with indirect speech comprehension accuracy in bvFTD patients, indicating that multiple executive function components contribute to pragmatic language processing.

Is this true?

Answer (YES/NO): NO